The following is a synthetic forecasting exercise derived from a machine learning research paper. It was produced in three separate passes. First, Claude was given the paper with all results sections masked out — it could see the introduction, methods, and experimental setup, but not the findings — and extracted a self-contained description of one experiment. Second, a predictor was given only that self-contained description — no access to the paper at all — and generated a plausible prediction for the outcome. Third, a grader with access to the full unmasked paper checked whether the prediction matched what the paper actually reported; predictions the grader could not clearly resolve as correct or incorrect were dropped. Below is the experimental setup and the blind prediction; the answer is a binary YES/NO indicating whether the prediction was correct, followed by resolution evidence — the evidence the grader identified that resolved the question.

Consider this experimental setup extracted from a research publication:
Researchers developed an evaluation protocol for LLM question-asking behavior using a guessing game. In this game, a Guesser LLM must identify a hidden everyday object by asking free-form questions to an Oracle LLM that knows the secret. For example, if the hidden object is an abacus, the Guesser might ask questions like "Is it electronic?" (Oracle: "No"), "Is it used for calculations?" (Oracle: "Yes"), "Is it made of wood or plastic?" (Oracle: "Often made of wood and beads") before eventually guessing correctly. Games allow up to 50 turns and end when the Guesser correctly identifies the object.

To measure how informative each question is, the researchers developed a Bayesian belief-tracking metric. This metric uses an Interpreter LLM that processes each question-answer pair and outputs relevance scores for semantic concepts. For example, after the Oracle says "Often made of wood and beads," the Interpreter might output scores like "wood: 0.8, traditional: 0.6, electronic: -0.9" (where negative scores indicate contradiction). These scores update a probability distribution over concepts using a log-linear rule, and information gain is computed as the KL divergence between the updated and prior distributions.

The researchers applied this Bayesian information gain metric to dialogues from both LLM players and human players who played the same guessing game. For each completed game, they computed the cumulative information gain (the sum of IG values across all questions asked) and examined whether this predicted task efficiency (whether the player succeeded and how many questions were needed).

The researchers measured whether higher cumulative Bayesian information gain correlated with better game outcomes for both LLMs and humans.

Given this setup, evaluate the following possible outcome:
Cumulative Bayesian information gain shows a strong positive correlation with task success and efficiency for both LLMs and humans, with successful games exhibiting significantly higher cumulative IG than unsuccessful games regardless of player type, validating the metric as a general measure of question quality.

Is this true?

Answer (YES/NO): NO